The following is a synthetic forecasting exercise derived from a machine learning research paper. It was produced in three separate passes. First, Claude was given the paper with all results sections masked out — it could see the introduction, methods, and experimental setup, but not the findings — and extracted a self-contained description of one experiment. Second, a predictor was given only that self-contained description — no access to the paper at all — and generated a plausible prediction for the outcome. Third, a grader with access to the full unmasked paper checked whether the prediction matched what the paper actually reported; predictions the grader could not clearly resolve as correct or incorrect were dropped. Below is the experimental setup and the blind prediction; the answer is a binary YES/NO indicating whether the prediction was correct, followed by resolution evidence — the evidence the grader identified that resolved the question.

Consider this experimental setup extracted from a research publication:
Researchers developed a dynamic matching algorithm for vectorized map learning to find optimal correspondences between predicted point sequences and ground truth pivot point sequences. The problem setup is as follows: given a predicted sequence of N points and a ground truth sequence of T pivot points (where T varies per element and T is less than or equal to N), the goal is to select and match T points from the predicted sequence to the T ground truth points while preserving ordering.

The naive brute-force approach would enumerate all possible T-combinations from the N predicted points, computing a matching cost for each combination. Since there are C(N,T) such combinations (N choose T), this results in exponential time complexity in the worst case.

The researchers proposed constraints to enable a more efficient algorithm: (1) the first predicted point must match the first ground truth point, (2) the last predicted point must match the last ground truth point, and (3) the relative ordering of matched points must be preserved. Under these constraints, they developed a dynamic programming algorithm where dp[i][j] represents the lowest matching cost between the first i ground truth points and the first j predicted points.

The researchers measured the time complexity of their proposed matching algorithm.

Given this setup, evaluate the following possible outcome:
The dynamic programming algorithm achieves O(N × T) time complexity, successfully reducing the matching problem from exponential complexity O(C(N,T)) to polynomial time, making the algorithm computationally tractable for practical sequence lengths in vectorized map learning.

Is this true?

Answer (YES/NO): YES